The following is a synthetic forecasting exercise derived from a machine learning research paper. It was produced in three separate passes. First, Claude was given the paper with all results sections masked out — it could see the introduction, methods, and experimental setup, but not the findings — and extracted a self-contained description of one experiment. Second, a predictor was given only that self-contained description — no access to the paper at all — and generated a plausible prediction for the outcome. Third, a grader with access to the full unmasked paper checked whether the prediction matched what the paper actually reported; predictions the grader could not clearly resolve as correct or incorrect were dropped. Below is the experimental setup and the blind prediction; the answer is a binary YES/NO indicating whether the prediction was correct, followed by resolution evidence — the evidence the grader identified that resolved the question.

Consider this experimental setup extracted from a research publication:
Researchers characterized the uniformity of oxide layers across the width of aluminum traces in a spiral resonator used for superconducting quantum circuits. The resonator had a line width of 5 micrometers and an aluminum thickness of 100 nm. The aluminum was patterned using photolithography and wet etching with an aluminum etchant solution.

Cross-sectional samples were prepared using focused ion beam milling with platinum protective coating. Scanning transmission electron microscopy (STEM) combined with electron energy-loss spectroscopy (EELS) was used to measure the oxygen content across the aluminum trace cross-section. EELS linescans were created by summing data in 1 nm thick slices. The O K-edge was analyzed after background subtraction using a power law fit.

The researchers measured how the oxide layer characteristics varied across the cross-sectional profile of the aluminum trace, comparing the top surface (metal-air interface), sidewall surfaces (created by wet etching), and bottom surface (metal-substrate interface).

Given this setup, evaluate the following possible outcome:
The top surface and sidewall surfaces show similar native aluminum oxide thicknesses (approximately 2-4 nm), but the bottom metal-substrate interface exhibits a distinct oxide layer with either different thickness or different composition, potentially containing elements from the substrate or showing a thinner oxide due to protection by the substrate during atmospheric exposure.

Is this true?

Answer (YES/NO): NO